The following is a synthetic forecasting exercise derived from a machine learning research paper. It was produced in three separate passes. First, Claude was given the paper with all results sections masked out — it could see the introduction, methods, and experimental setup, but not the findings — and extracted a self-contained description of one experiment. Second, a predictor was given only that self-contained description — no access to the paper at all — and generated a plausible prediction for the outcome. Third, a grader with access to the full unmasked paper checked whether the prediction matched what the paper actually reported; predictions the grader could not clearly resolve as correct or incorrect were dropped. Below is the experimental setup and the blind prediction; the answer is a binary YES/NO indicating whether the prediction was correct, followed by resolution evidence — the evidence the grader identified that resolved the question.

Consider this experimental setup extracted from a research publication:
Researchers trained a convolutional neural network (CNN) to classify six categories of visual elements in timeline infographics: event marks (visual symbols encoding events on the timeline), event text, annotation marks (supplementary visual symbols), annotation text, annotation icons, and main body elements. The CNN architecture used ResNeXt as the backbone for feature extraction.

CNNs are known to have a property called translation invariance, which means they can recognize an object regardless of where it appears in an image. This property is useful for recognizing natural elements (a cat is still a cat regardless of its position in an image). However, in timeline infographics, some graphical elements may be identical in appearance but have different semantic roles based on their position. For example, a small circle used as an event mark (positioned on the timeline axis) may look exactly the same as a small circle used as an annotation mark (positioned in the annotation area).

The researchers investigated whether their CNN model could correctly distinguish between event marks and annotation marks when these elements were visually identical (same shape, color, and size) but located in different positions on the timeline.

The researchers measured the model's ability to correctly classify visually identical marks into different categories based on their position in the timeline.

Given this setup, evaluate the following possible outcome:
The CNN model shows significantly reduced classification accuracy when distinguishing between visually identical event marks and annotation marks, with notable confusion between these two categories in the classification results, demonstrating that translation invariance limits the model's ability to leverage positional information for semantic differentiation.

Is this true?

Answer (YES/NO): YES